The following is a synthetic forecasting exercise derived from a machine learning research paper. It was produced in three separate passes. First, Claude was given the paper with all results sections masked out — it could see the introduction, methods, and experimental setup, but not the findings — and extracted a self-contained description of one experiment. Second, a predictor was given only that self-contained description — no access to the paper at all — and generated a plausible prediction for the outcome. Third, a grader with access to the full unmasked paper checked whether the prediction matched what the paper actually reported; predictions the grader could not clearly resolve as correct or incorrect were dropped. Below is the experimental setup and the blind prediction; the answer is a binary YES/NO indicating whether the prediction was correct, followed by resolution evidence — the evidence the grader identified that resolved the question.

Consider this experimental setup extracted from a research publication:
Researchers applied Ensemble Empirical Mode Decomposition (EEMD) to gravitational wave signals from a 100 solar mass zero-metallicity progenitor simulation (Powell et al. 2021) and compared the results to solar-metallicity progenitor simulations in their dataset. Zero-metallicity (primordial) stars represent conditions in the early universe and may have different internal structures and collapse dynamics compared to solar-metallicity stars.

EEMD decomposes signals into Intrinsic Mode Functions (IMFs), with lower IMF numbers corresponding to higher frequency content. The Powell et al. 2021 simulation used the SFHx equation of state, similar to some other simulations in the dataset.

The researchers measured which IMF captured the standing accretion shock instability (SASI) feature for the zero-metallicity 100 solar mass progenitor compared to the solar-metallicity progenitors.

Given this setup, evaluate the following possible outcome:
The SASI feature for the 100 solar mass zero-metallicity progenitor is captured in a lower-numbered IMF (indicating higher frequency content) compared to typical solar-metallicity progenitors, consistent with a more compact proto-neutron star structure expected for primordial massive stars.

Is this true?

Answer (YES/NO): NO